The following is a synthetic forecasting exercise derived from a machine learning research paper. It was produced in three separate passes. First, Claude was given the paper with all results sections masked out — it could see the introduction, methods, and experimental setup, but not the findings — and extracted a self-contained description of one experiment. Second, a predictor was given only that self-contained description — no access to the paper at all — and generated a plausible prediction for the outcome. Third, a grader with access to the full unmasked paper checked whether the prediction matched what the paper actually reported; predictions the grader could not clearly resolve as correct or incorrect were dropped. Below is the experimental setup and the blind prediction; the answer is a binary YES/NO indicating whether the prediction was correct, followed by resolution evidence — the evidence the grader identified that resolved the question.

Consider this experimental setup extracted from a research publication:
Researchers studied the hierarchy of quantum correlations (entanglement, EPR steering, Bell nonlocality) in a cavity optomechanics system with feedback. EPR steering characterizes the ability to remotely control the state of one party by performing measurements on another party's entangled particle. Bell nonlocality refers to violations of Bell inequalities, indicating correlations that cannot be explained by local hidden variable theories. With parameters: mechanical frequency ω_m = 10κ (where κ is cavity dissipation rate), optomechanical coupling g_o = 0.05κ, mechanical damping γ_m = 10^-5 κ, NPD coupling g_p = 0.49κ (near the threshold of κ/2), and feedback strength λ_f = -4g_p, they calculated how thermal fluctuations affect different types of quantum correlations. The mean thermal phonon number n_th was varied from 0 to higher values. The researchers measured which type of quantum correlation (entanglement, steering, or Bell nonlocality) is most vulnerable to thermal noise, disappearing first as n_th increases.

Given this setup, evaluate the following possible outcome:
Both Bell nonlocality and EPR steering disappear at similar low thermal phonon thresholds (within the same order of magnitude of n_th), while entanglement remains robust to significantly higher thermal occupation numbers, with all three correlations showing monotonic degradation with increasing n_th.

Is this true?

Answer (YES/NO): NO